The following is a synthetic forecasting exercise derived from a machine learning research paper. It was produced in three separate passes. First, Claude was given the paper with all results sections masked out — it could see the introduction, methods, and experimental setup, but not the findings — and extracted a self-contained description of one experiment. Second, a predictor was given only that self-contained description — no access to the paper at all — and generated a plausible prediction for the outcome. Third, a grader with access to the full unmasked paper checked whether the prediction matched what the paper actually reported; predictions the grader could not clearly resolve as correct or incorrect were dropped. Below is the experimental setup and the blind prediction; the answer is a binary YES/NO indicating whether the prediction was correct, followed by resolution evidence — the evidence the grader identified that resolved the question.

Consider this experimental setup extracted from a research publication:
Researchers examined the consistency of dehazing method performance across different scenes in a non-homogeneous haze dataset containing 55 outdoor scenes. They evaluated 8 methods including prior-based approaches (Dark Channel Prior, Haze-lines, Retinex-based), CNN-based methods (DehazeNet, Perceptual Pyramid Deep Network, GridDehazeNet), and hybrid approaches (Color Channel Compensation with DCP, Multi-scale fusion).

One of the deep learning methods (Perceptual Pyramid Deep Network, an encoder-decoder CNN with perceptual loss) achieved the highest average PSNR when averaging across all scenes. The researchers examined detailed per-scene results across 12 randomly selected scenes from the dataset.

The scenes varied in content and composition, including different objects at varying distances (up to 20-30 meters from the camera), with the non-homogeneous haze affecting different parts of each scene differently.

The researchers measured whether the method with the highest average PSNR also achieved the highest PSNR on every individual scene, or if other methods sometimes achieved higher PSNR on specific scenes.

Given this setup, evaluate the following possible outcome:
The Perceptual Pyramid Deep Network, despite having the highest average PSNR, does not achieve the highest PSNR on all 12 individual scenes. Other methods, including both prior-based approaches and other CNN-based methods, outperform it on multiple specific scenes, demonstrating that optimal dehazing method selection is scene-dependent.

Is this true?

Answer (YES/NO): NO